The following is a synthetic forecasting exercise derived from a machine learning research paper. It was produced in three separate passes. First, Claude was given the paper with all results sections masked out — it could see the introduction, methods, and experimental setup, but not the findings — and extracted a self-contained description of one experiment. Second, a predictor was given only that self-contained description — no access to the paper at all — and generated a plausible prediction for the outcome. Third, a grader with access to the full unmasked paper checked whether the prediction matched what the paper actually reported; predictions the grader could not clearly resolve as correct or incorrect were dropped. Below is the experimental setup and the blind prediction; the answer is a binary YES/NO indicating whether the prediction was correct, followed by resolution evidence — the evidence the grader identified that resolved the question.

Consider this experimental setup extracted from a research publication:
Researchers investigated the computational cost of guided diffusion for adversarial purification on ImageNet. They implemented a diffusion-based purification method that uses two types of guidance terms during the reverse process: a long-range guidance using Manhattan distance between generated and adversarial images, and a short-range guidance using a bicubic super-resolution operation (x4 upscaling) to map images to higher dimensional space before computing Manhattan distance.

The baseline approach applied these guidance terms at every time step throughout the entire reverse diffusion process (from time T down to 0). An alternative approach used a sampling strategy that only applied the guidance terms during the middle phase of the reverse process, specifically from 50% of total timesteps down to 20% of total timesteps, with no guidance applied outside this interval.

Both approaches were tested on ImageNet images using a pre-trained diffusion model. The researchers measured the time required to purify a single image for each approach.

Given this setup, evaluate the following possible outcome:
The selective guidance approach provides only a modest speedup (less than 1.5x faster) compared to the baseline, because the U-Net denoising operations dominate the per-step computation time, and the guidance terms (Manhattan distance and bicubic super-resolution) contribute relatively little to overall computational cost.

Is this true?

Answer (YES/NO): NO